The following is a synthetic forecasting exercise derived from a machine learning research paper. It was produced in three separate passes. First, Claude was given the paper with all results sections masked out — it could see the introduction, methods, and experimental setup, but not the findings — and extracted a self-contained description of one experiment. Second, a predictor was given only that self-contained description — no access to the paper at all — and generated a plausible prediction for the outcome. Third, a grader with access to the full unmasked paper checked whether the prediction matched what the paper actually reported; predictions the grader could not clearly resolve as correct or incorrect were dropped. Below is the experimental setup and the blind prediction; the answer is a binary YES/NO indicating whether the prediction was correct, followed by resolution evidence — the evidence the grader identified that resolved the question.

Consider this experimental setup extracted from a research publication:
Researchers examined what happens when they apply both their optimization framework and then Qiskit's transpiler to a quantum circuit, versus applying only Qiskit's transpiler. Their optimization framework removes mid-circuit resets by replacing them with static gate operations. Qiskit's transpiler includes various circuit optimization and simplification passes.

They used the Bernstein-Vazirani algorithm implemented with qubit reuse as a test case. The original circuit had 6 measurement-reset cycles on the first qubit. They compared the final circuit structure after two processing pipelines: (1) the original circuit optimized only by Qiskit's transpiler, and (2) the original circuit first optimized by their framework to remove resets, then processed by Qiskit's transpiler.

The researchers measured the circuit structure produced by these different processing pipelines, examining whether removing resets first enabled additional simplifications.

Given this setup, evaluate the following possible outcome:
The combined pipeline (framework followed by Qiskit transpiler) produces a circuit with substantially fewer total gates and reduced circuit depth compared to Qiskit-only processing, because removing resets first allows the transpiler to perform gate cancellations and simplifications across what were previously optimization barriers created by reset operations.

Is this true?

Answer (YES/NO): YES